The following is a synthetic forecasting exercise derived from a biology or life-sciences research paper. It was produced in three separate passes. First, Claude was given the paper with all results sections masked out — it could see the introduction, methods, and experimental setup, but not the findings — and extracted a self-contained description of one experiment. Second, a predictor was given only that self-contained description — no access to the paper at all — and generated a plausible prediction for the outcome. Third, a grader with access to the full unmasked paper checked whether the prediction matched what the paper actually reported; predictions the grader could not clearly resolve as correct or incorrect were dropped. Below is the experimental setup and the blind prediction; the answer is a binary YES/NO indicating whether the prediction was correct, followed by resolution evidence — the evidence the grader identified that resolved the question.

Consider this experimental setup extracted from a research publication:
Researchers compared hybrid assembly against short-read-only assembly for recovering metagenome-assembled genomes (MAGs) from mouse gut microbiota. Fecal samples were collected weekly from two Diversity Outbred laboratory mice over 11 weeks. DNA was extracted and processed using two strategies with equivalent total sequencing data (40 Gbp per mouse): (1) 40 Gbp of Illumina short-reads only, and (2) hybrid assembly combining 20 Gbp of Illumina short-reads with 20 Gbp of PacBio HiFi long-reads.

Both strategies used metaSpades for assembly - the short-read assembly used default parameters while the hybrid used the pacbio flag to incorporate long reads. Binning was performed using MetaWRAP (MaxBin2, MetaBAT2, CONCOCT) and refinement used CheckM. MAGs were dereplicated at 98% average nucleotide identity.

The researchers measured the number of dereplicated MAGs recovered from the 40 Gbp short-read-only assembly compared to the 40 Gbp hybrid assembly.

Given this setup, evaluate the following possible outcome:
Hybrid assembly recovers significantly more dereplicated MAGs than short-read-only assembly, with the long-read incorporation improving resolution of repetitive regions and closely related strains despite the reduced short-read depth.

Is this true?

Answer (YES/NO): NO